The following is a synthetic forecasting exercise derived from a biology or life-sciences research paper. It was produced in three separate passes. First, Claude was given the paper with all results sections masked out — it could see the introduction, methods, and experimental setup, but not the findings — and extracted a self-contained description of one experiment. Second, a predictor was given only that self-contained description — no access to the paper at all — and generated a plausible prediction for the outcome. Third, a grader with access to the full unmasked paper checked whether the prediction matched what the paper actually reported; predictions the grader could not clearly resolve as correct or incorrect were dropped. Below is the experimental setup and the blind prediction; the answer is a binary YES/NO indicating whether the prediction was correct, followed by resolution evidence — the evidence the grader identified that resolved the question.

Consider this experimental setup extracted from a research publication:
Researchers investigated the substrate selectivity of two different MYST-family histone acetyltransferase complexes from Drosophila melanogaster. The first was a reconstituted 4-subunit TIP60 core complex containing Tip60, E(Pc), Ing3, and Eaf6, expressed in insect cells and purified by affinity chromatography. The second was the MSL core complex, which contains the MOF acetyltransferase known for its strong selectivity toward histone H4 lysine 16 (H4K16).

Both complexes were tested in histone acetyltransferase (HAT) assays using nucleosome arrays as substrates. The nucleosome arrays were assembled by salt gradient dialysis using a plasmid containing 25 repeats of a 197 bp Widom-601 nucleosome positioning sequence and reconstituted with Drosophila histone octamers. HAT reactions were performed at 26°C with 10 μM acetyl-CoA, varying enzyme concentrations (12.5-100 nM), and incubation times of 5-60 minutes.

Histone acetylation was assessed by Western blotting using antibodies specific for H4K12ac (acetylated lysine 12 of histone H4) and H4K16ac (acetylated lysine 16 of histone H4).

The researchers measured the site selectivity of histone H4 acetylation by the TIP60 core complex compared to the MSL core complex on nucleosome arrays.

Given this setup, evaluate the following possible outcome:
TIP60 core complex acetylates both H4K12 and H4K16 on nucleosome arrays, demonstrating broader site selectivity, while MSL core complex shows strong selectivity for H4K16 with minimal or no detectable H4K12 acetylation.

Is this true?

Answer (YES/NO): NO